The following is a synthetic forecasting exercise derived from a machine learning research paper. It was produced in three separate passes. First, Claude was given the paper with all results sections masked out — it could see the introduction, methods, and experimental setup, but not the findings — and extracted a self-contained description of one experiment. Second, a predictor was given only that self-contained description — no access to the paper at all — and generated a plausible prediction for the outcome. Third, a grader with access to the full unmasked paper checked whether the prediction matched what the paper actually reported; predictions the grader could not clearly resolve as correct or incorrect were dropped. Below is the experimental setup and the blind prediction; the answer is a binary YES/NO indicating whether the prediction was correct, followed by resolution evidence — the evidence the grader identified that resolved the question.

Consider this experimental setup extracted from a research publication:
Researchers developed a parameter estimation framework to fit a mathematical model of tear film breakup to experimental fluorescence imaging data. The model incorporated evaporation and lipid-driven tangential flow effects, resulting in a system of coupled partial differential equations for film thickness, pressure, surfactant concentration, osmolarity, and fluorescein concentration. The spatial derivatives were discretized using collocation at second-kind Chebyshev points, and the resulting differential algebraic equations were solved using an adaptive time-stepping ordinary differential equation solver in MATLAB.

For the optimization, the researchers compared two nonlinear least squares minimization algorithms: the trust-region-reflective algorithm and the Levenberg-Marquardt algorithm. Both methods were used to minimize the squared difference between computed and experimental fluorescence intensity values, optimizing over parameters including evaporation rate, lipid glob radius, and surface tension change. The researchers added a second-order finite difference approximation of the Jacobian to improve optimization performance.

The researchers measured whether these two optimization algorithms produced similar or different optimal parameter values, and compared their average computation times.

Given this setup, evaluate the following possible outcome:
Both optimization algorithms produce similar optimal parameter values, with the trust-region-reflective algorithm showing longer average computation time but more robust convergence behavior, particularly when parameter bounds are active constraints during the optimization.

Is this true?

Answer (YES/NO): NO